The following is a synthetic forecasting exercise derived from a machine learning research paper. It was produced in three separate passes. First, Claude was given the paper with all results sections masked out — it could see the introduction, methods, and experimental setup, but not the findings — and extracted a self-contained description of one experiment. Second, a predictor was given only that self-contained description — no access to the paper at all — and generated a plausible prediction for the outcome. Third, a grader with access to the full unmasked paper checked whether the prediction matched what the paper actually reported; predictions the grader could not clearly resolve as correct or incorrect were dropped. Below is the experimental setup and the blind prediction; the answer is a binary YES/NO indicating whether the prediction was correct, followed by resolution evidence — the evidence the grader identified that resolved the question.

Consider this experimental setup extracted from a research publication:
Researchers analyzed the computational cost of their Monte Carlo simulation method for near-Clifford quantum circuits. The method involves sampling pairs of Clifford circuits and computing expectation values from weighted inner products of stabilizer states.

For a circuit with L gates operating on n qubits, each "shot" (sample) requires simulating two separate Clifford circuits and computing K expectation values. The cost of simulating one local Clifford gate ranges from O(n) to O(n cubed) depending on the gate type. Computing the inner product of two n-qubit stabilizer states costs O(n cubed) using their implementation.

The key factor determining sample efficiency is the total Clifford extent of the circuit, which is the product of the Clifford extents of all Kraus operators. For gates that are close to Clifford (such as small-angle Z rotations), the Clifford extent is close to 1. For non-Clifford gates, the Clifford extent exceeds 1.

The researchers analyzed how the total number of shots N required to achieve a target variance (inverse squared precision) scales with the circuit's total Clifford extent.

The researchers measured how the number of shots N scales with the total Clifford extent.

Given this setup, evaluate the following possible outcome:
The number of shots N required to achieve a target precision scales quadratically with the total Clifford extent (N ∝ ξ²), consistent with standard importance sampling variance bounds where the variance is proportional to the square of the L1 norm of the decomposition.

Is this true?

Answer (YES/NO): NO